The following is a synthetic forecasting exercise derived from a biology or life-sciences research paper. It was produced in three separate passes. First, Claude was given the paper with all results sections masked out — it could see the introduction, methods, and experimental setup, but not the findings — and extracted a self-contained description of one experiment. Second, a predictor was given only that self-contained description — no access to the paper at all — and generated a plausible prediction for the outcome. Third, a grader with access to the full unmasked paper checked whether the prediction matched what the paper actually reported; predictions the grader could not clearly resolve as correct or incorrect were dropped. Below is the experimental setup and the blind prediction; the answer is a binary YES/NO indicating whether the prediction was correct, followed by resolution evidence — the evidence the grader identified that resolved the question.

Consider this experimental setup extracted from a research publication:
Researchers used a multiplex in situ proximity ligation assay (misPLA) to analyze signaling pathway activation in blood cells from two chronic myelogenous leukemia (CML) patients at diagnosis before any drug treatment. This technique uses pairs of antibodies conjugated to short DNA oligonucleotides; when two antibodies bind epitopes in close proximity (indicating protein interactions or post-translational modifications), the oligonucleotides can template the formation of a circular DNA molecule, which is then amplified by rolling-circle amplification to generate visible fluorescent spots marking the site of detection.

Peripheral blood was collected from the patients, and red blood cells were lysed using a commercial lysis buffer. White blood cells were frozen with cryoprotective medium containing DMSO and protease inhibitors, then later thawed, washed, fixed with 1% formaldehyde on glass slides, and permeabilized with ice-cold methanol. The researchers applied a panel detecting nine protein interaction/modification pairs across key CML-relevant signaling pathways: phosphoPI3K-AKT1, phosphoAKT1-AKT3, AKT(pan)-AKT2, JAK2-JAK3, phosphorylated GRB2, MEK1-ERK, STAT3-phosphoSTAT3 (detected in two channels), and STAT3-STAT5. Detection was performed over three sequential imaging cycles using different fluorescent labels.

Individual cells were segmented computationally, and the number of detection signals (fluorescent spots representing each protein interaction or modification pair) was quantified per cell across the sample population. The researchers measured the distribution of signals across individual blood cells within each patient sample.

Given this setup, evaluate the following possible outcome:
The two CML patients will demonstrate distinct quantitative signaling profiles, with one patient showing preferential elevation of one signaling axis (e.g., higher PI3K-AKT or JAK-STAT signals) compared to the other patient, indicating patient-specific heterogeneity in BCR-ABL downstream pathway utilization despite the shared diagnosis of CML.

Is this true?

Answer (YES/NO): YES